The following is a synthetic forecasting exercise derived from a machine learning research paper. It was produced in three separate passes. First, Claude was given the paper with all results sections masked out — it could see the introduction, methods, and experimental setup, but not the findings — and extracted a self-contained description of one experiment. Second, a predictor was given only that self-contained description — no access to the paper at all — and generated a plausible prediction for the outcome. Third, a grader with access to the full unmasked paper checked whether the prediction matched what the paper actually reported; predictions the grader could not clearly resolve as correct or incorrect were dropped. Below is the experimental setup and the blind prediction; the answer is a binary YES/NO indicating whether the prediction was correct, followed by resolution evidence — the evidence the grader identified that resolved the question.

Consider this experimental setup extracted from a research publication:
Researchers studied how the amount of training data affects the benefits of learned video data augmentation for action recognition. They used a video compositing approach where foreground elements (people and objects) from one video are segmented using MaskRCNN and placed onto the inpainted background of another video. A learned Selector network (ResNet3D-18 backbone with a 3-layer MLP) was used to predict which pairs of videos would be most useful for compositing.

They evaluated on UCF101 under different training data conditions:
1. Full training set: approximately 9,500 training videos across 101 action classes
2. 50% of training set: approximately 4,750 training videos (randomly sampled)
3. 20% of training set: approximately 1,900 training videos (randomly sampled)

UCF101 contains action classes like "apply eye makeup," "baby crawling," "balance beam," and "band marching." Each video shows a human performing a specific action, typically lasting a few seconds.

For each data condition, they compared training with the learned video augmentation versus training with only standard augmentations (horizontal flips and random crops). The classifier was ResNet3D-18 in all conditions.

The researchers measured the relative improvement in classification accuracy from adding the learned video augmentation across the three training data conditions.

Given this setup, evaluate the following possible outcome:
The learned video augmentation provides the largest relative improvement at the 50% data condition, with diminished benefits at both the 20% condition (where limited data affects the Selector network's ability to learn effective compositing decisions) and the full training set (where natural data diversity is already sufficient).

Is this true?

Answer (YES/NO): NO